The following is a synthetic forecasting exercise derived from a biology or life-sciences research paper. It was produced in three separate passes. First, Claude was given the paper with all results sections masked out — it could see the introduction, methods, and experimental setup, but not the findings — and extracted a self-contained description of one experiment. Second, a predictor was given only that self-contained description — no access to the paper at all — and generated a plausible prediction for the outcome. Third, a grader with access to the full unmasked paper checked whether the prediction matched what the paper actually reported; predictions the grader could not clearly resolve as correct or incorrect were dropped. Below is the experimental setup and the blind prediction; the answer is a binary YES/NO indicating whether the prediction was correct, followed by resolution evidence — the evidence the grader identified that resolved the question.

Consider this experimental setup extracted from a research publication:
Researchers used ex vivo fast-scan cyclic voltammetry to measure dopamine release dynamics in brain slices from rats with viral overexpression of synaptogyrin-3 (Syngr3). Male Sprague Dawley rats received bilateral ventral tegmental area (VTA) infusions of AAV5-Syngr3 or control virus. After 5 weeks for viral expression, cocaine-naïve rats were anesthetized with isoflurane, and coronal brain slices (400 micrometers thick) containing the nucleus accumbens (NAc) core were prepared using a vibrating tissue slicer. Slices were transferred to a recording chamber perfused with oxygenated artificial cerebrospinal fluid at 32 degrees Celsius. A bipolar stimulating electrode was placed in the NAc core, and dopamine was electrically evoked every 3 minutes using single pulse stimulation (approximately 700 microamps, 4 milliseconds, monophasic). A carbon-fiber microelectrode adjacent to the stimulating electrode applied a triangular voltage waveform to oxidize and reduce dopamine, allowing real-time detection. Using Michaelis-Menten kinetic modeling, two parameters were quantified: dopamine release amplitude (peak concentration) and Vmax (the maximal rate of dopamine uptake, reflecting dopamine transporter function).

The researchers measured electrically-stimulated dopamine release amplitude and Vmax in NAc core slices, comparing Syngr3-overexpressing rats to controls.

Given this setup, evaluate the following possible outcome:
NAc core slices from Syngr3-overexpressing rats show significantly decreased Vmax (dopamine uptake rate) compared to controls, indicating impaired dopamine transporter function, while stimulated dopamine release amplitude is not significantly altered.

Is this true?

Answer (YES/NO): NO